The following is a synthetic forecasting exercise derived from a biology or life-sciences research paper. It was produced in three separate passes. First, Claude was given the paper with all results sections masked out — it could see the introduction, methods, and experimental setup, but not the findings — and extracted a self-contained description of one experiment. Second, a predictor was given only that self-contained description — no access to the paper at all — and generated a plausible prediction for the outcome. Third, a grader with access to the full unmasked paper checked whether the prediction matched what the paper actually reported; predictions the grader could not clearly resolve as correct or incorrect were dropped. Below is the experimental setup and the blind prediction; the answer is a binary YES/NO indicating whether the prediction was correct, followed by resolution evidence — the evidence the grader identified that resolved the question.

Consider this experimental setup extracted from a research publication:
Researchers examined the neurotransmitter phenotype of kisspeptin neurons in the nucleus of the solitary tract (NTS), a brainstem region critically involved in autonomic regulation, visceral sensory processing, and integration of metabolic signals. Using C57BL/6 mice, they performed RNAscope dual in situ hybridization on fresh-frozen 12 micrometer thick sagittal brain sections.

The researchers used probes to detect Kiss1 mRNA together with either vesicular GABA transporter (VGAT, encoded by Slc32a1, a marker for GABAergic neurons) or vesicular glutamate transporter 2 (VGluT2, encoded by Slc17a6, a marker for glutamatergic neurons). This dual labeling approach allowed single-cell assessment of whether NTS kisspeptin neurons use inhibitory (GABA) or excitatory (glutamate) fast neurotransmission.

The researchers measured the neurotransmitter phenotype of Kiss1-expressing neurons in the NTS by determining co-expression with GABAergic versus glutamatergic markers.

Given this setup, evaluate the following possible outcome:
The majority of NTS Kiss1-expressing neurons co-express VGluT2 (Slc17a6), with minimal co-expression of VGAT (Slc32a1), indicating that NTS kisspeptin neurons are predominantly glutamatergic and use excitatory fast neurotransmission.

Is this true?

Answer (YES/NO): YES